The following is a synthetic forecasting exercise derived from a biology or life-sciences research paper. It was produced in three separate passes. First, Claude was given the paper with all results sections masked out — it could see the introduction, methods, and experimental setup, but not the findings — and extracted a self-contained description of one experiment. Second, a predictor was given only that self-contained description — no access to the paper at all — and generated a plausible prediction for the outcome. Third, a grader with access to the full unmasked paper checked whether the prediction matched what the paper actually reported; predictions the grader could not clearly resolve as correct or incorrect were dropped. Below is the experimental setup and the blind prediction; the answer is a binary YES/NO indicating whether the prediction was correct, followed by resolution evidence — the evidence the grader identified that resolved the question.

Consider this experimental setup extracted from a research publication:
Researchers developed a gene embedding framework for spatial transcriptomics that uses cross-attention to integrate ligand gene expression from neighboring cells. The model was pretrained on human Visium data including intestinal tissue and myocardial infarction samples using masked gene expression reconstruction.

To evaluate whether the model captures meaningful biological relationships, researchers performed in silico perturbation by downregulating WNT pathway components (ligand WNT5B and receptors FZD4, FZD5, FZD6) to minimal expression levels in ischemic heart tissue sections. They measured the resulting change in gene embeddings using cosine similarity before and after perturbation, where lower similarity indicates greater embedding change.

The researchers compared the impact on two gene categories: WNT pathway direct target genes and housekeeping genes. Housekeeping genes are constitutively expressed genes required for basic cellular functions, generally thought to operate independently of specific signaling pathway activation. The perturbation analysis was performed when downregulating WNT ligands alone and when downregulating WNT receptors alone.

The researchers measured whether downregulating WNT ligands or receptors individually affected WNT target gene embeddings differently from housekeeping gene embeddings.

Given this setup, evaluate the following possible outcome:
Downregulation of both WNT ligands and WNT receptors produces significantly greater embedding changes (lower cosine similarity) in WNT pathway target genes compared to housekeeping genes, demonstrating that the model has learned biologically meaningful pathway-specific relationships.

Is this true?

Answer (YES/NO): YES